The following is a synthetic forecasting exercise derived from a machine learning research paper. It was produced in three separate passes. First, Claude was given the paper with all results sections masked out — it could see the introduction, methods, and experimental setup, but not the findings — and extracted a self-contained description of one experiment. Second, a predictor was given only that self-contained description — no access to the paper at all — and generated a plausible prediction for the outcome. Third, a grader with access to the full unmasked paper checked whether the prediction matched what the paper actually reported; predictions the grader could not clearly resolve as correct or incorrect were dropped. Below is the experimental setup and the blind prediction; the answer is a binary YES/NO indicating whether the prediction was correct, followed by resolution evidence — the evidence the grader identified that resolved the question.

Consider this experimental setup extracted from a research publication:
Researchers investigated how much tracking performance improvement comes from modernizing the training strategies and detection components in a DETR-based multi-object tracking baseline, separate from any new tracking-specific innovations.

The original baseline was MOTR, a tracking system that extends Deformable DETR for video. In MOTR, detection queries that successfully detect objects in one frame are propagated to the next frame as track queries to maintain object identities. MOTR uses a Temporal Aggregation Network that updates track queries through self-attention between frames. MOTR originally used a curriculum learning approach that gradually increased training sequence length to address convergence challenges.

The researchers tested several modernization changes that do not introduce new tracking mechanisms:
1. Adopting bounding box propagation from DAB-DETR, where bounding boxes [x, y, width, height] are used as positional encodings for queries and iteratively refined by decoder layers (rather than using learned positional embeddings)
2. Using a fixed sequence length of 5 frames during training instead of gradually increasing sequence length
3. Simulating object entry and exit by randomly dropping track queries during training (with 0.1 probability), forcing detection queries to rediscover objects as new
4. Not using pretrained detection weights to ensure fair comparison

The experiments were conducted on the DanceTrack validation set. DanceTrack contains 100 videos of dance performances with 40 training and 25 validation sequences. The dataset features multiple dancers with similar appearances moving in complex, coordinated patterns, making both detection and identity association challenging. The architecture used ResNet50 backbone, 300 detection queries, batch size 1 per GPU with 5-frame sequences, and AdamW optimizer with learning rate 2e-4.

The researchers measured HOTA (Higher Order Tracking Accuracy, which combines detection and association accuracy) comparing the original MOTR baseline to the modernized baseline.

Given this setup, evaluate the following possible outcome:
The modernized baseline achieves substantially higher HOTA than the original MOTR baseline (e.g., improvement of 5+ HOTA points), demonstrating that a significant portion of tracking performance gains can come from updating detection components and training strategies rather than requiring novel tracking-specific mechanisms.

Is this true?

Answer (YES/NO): NO